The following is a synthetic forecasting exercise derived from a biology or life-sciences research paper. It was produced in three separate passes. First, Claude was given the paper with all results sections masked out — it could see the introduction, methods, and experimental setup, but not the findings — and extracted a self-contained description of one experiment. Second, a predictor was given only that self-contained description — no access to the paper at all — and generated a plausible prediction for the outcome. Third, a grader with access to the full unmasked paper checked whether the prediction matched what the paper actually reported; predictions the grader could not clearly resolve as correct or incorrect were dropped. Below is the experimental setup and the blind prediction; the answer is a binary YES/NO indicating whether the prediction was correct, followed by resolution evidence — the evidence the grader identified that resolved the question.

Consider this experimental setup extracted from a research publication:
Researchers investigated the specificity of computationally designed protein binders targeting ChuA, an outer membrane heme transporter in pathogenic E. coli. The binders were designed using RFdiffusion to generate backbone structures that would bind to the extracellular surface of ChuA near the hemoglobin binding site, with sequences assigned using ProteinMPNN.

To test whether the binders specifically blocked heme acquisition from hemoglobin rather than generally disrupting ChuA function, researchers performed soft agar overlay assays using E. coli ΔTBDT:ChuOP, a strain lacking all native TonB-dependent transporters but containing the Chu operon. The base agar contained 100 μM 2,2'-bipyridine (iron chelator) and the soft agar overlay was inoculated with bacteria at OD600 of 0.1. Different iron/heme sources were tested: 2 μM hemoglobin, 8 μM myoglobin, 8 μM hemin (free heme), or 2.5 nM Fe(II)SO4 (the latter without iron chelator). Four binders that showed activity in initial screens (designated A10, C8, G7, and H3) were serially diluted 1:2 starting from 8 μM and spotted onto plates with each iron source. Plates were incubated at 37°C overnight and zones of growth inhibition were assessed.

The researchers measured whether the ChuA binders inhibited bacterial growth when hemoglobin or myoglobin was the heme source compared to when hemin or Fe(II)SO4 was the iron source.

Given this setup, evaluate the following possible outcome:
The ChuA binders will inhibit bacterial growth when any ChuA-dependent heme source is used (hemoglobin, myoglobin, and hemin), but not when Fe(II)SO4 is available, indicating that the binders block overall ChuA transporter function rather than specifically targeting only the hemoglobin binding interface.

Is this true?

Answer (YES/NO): NO